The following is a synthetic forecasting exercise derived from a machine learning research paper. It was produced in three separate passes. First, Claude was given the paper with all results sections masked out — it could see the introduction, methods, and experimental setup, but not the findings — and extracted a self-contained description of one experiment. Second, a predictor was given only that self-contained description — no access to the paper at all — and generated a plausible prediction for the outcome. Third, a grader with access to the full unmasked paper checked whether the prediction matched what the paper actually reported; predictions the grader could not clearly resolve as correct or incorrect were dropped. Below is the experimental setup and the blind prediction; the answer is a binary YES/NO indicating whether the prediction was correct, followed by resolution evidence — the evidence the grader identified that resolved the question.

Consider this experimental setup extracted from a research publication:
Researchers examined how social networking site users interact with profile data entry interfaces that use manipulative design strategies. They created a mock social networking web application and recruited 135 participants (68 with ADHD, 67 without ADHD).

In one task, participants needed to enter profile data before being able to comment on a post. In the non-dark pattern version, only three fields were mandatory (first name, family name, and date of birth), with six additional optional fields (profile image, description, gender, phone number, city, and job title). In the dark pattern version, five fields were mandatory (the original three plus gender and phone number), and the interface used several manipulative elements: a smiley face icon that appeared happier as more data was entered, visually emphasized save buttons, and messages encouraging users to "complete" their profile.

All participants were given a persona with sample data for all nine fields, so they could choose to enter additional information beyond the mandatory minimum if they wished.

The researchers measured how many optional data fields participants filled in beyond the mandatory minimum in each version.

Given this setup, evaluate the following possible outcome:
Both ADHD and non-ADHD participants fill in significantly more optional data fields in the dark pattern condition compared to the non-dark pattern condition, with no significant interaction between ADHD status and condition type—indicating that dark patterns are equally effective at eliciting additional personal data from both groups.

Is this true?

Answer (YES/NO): NO